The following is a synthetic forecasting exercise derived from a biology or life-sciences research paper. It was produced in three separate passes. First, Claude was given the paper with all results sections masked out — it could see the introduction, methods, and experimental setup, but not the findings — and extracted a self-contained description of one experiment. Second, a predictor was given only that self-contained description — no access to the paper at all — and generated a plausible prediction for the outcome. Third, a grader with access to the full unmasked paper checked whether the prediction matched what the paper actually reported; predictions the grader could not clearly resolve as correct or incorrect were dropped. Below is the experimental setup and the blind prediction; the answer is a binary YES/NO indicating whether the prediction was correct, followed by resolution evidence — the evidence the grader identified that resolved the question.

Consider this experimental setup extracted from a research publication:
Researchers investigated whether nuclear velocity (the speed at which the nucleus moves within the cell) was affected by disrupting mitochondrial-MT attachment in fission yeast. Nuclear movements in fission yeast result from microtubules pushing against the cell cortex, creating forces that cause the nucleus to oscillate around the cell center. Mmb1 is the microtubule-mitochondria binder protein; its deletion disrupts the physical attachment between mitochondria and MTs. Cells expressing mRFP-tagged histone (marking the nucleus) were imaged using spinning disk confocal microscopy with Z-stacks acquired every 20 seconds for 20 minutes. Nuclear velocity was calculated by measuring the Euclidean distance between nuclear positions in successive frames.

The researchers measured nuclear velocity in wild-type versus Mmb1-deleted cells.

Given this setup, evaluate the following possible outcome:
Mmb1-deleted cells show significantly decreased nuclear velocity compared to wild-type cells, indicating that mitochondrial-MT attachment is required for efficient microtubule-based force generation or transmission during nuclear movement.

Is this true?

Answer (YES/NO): NO